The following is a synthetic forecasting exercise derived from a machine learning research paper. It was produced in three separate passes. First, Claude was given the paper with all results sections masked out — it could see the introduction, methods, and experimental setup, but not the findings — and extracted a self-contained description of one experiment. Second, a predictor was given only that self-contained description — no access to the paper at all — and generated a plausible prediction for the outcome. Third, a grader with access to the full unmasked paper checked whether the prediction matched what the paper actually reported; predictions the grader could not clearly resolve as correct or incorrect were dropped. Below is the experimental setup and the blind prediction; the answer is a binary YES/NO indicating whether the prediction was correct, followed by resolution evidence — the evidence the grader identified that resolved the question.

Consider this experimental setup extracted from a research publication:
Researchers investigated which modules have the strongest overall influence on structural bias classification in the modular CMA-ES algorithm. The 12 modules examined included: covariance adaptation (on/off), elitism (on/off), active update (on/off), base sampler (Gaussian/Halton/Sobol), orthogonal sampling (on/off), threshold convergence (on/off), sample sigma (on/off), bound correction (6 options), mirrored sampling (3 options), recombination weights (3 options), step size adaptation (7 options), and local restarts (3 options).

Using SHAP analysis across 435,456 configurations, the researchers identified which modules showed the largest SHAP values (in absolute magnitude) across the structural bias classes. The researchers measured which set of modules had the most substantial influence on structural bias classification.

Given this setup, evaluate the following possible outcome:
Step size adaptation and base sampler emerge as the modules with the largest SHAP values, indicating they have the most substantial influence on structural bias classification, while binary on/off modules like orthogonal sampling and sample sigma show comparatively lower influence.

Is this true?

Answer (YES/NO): NO